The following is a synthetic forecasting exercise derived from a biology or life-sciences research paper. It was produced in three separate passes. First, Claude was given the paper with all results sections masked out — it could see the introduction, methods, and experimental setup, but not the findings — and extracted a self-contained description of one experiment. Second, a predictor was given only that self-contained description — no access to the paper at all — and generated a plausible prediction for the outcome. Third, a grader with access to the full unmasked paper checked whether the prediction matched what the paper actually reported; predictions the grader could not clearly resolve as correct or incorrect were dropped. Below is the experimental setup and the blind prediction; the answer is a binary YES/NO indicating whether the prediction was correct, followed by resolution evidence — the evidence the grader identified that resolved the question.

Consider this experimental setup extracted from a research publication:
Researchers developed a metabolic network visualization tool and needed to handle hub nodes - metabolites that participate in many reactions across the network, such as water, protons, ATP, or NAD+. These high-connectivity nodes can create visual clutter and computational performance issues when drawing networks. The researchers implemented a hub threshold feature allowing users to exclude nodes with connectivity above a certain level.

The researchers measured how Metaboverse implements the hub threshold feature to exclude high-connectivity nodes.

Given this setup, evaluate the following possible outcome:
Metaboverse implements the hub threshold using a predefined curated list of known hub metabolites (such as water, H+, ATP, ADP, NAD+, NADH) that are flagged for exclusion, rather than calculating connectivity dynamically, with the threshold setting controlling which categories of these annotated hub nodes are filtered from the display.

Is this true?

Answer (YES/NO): NO